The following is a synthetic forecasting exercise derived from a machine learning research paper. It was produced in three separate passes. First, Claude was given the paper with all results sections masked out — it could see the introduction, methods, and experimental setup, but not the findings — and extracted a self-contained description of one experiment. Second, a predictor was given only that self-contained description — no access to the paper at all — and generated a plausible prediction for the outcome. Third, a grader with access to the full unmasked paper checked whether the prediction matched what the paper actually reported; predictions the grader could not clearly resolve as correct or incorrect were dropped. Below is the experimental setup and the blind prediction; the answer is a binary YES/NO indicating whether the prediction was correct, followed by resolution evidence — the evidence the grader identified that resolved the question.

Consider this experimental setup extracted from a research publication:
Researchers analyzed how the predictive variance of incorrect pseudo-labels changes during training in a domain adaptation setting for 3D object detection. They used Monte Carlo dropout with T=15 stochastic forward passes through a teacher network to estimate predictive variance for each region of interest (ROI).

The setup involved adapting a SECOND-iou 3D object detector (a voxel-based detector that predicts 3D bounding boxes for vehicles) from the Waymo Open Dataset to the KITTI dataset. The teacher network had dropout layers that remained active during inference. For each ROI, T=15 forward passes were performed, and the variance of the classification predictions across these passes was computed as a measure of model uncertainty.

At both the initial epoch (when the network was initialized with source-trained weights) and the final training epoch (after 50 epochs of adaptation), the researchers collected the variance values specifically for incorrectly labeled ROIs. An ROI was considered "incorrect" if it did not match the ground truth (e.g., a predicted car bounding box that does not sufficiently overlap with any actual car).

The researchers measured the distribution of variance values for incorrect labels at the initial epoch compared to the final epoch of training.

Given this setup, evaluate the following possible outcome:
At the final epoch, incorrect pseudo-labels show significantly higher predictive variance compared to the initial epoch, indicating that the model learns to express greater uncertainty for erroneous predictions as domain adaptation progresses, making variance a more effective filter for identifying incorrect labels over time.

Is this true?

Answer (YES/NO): YES